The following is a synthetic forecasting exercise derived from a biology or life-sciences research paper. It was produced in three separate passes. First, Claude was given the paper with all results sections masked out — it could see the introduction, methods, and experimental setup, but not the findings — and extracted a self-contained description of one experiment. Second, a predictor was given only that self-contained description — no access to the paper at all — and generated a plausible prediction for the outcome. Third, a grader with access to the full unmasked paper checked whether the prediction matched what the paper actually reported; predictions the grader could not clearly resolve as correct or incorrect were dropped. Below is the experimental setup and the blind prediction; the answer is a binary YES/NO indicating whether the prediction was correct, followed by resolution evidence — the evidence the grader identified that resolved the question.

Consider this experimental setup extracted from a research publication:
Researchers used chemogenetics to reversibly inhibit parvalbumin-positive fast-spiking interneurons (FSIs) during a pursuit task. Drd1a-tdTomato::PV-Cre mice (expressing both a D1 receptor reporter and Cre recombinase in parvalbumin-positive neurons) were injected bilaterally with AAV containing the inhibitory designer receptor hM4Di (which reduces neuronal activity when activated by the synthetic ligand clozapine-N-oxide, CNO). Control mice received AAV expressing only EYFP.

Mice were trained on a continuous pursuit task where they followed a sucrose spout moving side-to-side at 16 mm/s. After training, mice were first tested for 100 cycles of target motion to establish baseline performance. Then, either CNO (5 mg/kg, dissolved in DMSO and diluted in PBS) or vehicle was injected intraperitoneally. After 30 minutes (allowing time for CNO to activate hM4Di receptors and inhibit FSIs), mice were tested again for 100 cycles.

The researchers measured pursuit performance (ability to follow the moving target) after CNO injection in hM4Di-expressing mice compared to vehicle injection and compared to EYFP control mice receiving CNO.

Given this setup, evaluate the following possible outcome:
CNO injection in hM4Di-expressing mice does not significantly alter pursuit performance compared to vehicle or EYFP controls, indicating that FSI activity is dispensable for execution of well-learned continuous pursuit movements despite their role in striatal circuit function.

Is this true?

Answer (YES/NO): NO